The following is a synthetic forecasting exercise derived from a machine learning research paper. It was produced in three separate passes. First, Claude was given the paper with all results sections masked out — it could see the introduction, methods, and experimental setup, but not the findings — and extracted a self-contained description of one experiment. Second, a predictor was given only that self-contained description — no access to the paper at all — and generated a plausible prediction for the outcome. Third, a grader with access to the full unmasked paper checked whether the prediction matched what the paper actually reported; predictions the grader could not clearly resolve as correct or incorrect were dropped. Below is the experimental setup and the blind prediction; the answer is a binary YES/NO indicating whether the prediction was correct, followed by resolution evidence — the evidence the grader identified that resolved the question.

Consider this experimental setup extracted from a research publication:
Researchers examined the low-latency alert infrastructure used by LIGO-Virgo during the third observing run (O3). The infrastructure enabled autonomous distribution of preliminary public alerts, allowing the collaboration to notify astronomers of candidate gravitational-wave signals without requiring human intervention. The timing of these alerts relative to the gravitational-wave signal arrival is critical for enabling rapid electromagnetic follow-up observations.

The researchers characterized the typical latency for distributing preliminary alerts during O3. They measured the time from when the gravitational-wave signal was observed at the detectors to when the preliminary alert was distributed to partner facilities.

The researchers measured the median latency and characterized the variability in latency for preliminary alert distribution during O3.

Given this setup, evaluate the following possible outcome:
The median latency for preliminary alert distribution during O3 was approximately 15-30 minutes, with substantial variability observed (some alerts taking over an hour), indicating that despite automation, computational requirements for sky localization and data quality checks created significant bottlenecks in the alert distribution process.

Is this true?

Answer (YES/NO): NO